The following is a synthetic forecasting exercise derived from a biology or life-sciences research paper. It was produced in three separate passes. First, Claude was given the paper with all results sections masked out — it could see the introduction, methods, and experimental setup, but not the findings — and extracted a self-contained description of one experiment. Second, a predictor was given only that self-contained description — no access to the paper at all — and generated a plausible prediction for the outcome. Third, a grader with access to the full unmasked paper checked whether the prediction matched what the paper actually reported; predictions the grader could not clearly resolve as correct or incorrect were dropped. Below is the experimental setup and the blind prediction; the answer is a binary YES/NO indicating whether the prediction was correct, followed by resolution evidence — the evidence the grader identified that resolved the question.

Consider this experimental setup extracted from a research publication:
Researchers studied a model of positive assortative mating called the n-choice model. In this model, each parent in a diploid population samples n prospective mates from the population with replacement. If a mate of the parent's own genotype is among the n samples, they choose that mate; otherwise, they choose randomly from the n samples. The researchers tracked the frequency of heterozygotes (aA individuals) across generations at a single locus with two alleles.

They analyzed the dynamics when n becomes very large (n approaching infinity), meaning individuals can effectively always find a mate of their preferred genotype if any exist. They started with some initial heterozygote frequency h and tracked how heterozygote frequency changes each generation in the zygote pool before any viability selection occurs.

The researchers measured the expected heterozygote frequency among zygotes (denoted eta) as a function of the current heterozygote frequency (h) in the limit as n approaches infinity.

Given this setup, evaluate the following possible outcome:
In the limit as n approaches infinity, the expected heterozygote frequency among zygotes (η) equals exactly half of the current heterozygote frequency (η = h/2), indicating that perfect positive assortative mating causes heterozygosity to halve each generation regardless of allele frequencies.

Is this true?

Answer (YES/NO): YES